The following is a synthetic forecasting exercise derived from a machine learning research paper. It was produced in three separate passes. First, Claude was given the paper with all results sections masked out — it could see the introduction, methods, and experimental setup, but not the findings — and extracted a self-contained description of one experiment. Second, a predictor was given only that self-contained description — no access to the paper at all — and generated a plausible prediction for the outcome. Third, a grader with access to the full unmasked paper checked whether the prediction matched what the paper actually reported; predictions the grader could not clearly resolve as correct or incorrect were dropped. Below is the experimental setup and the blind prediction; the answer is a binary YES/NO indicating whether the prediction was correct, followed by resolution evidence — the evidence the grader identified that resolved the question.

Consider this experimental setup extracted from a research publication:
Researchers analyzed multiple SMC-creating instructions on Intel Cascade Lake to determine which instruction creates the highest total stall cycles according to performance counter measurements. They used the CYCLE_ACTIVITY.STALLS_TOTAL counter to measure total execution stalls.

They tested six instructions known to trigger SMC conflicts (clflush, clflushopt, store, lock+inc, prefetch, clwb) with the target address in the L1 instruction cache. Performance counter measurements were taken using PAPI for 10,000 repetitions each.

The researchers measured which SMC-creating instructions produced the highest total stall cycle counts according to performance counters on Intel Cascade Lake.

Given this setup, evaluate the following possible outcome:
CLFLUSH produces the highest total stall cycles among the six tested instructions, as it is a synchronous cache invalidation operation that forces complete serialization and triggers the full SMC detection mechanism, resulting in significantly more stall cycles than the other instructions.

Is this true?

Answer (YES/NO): NO